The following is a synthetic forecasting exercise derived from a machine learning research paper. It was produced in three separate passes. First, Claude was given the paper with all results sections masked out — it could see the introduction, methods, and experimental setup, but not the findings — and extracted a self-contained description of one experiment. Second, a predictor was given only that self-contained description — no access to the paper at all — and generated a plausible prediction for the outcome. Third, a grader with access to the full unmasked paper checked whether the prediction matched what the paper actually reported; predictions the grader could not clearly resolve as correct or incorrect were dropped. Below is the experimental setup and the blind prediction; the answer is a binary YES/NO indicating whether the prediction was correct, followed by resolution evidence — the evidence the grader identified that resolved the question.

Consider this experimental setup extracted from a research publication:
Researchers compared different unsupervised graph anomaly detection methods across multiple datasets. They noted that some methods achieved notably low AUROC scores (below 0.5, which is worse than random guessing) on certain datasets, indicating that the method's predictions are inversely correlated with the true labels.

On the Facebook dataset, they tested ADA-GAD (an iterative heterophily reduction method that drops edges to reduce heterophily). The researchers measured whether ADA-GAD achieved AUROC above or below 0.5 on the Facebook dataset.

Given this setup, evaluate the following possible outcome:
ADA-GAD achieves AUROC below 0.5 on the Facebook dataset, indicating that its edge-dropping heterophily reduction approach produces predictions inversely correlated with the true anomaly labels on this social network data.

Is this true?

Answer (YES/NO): YES